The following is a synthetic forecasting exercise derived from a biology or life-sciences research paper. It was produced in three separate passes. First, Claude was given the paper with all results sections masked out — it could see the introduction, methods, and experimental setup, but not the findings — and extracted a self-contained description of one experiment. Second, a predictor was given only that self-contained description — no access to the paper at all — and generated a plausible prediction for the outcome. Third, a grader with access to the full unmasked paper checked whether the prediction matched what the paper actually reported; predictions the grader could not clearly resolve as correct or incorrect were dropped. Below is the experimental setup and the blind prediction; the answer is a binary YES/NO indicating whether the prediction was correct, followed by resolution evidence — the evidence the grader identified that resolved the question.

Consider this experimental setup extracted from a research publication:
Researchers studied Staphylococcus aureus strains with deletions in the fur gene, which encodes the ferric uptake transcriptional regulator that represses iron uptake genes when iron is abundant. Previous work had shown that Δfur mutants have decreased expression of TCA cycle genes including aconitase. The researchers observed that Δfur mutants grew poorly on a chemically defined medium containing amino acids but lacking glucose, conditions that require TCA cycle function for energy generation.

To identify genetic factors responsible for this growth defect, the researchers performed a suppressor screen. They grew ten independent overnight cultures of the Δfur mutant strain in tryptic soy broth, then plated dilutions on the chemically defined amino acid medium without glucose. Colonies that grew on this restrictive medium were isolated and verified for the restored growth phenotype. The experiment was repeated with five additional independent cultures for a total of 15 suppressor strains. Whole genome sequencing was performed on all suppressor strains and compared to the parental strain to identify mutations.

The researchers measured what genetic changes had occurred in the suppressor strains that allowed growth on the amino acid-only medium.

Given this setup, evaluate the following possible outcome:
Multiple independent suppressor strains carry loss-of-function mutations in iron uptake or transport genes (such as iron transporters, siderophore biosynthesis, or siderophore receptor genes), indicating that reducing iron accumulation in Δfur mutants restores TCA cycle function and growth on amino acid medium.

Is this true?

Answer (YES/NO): NO